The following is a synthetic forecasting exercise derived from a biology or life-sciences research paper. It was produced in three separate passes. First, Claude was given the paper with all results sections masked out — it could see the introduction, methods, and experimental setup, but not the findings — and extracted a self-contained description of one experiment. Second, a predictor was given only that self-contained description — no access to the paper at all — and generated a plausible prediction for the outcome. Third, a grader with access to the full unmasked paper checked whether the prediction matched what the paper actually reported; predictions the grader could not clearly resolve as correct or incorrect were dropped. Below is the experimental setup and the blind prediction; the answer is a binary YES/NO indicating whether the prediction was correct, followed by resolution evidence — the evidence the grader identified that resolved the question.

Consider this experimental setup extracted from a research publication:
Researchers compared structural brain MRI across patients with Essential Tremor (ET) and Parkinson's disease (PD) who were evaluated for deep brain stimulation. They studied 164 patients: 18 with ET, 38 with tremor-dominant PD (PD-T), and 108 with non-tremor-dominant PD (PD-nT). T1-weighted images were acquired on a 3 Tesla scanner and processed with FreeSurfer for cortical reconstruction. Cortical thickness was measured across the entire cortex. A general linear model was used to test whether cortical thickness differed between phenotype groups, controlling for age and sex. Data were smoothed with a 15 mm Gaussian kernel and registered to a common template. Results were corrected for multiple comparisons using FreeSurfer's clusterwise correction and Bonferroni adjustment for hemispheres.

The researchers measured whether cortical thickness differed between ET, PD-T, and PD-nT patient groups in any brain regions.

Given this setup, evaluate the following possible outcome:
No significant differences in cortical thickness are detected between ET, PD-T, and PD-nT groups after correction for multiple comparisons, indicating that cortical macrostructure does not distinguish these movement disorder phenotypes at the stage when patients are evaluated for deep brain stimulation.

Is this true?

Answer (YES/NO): NO